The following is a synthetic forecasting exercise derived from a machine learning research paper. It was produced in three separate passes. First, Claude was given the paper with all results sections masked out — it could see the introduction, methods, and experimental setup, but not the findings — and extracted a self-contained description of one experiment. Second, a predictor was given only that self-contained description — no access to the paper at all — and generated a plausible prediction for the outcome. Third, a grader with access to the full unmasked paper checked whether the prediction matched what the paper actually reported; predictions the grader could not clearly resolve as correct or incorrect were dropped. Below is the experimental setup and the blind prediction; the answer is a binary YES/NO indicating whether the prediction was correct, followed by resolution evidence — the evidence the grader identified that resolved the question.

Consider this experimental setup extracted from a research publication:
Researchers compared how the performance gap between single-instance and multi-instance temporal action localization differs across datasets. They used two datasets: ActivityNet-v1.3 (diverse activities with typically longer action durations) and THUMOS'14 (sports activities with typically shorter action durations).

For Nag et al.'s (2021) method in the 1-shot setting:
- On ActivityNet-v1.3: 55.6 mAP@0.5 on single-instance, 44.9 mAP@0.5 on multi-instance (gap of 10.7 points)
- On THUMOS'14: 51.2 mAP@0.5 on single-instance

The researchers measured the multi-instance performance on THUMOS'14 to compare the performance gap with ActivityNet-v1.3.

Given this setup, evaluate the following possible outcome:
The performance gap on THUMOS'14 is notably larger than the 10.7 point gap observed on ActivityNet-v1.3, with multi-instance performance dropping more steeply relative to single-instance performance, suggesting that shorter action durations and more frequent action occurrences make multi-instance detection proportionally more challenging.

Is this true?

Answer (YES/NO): YES